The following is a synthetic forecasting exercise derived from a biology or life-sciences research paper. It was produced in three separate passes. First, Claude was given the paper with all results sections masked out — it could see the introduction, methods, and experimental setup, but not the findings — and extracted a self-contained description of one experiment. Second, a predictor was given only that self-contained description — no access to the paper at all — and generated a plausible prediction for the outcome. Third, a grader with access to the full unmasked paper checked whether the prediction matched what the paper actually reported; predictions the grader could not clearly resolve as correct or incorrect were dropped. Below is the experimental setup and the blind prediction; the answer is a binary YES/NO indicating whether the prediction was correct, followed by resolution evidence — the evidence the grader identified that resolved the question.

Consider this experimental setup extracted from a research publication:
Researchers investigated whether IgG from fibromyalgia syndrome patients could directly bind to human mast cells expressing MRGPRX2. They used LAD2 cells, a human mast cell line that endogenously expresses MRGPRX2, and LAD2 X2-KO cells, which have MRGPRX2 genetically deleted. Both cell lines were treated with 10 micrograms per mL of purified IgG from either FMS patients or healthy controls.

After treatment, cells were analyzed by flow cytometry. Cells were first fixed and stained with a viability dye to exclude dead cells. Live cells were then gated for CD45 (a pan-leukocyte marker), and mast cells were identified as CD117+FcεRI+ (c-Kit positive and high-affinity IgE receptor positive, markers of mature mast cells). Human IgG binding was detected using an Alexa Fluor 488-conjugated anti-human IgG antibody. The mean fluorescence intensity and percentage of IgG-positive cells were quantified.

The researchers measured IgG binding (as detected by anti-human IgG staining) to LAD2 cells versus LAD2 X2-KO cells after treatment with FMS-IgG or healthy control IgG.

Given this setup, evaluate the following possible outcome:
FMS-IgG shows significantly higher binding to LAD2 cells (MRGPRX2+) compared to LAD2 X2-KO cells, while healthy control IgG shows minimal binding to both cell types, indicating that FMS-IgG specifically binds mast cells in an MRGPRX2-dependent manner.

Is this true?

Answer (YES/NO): YES